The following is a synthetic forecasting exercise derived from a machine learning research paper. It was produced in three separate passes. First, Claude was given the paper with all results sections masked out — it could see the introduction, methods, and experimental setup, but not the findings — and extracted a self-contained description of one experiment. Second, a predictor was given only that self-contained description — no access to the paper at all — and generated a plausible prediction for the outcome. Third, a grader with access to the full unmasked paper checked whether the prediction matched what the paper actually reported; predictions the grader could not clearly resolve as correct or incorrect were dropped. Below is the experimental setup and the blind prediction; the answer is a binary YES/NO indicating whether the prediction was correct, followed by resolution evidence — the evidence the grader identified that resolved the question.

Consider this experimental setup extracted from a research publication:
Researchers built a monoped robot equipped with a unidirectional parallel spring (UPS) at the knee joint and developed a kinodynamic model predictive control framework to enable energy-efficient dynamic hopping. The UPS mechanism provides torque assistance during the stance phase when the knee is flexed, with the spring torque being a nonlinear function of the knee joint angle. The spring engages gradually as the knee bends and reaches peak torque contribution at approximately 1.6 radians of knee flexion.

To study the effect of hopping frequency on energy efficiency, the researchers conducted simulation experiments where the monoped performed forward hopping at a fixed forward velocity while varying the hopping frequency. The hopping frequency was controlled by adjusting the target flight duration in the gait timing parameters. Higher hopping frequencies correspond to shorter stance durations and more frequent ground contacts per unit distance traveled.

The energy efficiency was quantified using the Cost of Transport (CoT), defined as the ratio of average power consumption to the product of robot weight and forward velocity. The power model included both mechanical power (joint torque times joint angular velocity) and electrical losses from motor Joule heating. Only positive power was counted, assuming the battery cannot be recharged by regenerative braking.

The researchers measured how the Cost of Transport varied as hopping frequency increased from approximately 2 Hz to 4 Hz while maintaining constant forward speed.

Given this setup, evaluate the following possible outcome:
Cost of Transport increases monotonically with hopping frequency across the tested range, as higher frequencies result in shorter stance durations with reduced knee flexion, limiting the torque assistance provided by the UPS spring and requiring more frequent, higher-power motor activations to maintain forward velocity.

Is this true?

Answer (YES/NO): NO